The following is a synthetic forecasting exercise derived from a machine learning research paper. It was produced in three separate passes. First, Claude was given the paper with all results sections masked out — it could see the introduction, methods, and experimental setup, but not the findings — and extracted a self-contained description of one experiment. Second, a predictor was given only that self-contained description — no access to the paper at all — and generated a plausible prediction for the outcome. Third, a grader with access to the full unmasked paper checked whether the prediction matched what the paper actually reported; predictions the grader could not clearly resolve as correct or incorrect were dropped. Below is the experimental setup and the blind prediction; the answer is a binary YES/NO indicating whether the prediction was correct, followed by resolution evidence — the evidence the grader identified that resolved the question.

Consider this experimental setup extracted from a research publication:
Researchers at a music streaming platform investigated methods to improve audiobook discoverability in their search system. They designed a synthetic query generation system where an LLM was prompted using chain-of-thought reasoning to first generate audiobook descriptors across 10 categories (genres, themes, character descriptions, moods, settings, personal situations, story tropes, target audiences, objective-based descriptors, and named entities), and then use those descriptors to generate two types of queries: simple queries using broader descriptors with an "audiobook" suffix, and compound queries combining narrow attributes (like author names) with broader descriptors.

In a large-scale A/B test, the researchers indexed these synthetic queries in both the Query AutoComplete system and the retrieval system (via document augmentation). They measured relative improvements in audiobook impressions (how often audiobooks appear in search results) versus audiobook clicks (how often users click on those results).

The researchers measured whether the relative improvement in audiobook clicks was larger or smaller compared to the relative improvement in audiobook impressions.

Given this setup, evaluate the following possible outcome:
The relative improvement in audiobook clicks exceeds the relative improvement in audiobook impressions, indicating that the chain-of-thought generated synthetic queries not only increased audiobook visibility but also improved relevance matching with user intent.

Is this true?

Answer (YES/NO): YES